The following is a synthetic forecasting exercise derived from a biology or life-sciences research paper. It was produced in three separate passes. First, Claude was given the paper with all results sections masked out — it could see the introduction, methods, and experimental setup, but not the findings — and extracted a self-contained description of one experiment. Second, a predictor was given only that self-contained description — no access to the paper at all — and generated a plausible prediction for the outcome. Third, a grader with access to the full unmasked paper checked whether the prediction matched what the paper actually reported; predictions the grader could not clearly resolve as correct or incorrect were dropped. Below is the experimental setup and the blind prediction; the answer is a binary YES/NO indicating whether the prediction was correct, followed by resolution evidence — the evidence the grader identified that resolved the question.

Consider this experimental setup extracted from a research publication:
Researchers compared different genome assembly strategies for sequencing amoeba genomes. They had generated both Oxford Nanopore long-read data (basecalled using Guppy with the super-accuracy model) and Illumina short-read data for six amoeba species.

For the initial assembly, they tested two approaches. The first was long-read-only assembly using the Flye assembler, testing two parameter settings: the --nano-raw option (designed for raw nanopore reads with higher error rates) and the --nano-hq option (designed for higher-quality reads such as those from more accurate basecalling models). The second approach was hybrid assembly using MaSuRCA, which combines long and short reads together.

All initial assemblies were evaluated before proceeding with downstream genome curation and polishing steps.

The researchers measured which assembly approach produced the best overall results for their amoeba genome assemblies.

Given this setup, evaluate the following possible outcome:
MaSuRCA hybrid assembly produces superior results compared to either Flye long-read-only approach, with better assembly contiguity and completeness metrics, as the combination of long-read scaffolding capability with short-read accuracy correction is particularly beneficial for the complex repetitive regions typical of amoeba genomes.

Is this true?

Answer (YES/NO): NO